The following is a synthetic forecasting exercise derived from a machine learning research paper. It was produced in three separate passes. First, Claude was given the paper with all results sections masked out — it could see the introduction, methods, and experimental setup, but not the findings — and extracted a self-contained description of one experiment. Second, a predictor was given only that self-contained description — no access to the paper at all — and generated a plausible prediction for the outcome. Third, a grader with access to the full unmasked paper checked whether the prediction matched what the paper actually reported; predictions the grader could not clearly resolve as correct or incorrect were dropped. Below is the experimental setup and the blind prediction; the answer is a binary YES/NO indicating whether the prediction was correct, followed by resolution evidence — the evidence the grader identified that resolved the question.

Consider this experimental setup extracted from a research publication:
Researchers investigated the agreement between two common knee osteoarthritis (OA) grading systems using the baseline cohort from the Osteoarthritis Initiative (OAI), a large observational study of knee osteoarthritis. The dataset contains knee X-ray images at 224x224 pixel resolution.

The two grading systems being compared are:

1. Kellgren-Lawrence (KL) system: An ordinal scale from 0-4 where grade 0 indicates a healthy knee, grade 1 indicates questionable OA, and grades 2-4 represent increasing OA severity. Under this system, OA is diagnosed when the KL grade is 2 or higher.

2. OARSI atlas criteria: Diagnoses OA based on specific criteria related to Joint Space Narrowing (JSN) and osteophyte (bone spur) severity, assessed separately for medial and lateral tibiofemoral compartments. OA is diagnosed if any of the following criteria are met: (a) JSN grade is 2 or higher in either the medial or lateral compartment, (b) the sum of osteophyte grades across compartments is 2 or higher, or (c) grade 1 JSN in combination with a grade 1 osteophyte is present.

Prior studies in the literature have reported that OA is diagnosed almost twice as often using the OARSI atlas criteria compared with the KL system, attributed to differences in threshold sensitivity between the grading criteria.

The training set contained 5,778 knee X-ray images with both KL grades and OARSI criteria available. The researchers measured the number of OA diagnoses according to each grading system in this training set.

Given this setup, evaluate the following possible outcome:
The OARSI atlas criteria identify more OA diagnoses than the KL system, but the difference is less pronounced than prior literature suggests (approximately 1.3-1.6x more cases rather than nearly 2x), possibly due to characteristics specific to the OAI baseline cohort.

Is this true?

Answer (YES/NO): NO